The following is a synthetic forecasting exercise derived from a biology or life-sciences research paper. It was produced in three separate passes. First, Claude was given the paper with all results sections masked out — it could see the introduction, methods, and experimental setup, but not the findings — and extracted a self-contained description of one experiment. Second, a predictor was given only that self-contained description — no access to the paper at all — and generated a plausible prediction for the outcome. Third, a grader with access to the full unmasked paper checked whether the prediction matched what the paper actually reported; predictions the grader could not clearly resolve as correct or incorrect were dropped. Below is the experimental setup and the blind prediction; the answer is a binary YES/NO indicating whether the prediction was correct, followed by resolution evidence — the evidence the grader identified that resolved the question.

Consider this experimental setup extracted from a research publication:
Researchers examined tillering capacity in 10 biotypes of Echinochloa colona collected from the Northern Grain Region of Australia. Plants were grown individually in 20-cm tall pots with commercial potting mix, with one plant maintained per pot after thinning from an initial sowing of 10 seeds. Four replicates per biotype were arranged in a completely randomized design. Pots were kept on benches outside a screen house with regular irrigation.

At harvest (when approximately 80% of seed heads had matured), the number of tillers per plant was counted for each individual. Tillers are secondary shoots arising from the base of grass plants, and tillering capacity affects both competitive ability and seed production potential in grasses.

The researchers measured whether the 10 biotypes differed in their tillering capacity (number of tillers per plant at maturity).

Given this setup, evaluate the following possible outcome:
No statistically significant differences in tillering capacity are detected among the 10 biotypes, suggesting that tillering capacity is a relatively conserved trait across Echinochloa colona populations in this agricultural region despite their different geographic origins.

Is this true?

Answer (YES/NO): NO